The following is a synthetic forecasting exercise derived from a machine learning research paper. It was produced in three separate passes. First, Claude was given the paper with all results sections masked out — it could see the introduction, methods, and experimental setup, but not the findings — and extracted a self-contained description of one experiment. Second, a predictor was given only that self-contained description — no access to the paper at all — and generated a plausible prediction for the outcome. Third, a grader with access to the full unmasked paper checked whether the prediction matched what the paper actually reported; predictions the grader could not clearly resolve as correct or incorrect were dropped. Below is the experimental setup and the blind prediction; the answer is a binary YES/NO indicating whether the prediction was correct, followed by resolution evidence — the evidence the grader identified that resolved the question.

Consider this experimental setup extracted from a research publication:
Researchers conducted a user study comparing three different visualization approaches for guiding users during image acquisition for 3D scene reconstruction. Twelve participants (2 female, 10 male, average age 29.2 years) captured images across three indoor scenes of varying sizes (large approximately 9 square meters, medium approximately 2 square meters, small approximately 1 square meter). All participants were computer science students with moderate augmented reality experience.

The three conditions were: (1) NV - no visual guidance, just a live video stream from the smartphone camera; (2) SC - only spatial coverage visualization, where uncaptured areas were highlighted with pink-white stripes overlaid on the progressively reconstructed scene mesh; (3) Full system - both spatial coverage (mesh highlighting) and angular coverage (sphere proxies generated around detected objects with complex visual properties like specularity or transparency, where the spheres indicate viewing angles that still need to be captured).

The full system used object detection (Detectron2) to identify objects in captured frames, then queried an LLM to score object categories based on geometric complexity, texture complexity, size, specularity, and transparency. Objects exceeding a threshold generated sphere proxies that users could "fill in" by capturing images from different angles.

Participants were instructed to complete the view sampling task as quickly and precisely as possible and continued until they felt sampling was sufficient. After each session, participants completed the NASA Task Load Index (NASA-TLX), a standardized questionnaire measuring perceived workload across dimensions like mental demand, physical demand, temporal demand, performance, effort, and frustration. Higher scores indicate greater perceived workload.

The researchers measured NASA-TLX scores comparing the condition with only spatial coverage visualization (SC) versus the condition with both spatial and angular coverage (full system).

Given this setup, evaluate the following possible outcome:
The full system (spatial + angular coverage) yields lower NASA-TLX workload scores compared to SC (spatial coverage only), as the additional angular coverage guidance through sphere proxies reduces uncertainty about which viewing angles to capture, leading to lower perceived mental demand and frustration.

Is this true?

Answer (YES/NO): NO